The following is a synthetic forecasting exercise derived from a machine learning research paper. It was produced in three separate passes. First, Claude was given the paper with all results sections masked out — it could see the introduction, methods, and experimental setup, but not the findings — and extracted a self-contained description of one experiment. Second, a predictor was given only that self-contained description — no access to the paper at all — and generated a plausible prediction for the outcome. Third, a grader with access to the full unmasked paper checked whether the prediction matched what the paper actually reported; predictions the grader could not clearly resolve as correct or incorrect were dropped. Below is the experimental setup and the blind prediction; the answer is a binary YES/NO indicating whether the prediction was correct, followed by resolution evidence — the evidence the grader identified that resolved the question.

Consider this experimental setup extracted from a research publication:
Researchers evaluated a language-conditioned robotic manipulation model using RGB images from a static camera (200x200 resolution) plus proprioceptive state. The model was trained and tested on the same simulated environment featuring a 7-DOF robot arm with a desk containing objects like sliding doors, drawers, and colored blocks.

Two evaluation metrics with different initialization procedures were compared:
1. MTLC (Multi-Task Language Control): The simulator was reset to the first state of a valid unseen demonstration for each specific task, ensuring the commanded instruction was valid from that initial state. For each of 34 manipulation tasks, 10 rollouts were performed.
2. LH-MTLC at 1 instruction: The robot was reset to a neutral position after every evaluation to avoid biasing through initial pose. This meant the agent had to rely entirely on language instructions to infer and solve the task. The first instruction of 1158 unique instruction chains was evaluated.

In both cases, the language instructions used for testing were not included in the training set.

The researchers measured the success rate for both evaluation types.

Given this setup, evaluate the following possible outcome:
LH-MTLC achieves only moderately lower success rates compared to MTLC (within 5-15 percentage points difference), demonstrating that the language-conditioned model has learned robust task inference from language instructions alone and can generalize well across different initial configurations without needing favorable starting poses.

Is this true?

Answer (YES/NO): NO